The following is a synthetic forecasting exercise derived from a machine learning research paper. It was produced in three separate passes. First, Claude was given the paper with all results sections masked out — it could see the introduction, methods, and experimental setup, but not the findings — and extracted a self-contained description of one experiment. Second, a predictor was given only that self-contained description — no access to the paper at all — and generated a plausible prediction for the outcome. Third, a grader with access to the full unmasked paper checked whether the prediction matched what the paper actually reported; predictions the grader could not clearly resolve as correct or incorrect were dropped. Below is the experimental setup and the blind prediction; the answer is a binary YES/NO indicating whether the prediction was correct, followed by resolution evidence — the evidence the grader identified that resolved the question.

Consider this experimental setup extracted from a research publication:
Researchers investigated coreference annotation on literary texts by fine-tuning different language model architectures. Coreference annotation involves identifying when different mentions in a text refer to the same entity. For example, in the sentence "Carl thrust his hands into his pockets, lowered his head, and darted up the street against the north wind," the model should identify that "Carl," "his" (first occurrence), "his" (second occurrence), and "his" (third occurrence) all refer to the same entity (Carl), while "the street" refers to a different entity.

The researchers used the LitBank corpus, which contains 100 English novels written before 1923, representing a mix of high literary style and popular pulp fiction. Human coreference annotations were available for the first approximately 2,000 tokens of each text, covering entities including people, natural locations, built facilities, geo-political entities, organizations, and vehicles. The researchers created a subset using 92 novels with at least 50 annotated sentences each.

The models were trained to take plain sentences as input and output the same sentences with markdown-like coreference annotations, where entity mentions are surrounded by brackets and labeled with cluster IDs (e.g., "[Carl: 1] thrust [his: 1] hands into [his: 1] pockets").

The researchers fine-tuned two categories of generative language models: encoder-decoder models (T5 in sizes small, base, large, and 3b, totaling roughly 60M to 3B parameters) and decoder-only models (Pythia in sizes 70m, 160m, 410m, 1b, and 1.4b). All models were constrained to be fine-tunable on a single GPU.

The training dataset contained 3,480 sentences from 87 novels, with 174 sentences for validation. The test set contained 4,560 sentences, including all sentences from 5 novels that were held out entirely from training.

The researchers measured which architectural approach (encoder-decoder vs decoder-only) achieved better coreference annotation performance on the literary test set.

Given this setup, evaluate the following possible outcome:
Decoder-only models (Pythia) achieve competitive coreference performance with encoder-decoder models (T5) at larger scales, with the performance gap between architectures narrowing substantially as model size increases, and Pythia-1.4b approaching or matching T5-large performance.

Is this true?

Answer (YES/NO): NO